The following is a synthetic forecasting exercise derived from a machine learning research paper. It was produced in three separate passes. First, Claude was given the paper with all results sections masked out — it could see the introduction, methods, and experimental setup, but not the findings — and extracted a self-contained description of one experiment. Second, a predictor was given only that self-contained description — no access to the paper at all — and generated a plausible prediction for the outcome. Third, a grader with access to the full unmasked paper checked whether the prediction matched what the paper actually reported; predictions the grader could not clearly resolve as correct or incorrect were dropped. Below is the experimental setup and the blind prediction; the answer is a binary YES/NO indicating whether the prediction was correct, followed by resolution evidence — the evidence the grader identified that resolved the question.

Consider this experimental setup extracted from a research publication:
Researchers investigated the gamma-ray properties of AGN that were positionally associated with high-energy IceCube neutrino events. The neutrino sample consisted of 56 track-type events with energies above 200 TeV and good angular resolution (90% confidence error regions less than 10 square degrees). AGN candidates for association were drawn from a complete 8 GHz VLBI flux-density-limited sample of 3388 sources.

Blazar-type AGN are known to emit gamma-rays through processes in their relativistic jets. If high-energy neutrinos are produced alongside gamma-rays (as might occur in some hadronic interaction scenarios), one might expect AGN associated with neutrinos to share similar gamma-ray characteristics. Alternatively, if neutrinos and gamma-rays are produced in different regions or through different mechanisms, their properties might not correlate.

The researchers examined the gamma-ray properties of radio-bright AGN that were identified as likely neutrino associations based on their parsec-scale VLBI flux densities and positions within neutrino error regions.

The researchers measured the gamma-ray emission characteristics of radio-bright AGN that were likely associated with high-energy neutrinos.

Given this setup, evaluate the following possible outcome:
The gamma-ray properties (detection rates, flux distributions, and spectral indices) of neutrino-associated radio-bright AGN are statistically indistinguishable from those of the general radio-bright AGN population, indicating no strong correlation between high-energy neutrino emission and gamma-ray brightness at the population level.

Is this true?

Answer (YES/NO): NO